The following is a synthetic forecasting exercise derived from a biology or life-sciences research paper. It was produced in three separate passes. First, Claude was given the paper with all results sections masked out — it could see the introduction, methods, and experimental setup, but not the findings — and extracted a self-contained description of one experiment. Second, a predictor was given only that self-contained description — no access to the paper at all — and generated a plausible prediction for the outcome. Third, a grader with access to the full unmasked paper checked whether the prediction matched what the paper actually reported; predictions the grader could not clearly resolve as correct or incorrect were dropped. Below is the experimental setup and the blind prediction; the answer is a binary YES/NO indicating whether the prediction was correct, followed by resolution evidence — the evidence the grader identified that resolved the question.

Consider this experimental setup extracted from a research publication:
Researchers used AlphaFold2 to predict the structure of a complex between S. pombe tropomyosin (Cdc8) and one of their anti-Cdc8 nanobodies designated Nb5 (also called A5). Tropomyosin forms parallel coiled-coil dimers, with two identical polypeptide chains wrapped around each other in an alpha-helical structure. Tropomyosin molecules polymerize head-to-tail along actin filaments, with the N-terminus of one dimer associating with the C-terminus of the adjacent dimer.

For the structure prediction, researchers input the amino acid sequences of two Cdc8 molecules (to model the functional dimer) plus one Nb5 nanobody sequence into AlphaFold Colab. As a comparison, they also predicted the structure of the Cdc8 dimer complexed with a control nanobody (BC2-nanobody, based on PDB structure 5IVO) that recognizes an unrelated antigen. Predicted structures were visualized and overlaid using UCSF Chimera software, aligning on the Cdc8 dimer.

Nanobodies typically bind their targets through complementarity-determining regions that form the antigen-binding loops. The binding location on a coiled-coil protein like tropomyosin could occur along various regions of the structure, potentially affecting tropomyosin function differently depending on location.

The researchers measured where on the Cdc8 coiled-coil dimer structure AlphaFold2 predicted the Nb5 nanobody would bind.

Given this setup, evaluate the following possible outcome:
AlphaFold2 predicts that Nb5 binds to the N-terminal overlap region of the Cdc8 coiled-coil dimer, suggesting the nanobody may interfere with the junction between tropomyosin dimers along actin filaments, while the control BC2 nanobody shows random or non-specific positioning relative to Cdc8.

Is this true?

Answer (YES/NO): NO